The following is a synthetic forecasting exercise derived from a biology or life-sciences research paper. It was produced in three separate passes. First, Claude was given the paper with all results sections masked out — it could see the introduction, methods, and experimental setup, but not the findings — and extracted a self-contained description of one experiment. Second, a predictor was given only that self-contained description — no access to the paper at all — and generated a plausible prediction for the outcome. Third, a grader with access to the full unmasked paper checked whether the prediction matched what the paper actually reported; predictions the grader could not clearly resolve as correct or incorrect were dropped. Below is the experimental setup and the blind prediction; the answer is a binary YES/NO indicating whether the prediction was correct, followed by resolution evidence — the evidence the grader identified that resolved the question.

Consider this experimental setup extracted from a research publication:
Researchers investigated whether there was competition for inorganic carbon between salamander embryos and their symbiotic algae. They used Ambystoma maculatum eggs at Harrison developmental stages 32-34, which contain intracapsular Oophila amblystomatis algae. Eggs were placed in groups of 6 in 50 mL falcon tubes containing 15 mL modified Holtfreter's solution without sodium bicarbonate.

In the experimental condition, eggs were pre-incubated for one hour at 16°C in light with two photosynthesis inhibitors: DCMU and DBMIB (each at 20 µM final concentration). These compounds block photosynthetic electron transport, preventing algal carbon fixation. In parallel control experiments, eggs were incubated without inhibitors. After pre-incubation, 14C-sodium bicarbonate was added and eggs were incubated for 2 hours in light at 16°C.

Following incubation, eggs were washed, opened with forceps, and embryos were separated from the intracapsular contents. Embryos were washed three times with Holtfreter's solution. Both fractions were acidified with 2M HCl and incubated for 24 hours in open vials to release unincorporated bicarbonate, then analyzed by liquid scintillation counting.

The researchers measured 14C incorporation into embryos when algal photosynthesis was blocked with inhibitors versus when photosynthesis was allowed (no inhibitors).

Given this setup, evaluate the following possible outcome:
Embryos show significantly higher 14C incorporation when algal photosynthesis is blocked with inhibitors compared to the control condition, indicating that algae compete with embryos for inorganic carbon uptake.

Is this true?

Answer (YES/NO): YES